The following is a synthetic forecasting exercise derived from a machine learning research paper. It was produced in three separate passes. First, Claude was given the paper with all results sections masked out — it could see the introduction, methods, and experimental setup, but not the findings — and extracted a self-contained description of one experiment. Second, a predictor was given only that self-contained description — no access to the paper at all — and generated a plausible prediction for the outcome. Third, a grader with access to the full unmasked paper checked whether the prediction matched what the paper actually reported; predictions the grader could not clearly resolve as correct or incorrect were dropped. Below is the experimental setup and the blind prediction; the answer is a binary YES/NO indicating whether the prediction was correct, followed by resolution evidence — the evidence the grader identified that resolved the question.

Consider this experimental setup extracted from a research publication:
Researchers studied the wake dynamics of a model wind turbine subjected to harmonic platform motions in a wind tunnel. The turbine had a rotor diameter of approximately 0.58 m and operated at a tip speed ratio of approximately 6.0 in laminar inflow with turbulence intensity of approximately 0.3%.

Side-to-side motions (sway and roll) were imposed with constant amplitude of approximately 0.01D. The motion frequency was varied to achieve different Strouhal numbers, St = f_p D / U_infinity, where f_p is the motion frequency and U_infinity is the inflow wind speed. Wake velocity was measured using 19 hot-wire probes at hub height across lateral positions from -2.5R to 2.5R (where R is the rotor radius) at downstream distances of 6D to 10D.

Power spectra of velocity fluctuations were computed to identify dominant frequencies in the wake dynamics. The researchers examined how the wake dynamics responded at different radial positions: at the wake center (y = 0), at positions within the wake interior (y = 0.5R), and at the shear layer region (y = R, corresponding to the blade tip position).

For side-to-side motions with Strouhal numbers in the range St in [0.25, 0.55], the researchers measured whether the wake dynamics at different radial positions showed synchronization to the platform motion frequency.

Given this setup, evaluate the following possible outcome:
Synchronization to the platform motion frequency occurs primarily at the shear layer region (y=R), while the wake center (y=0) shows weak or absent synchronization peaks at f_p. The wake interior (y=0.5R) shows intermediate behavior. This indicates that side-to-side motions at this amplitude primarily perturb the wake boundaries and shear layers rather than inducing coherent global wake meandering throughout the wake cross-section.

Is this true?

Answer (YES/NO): NO